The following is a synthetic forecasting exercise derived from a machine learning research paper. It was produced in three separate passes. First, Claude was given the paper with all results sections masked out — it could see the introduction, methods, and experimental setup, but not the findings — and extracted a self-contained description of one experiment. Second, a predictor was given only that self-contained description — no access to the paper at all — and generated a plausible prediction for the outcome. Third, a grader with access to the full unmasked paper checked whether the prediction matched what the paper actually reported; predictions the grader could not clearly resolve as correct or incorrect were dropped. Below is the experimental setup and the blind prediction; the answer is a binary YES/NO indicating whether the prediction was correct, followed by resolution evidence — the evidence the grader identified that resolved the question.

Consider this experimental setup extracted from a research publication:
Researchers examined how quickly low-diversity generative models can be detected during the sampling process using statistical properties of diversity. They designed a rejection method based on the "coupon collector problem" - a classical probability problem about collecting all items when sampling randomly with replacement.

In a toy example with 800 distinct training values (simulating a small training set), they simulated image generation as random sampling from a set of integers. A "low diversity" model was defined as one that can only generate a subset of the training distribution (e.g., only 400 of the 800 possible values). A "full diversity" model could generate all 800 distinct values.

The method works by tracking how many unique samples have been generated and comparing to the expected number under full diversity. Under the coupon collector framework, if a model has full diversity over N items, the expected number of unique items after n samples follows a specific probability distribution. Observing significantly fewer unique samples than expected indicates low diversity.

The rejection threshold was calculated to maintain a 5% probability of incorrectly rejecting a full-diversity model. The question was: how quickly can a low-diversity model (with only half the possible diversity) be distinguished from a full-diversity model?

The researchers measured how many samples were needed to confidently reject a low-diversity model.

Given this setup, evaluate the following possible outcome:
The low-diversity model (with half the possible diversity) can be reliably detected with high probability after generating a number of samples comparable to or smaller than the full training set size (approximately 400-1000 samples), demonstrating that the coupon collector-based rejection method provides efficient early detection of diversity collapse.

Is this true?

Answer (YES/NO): NO